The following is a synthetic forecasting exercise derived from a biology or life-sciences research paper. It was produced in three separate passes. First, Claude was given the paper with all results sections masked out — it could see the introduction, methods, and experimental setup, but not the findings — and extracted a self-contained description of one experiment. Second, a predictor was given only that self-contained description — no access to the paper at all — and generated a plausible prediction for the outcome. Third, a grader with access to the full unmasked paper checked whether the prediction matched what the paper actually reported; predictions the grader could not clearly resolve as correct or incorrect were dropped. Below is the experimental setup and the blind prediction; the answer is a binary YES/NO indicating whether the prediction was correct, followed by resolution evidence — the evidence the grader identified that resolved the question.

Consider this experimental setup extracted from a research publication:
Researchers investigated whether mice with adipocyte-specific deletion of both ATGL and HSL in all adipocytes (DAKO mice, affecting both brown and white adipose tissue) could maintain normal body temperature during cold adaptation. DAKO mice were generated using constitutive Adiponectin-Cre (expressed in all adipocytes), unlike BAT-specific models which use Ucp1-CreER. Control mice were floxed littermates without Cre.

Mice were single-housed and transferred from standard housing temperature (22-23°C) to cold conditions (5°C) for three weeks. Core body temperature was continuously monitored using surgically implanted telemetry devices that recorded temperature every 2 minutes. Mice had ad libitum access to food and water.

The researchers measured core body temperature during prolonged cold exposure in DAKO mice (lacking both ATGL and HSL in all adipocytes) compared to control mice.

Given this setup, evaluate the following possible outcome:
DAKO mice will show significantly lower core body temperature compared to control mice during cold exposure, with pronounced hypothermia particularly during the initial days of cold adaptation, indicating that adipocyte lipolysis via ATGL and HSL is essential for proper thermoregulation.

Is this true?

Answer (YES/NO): NO